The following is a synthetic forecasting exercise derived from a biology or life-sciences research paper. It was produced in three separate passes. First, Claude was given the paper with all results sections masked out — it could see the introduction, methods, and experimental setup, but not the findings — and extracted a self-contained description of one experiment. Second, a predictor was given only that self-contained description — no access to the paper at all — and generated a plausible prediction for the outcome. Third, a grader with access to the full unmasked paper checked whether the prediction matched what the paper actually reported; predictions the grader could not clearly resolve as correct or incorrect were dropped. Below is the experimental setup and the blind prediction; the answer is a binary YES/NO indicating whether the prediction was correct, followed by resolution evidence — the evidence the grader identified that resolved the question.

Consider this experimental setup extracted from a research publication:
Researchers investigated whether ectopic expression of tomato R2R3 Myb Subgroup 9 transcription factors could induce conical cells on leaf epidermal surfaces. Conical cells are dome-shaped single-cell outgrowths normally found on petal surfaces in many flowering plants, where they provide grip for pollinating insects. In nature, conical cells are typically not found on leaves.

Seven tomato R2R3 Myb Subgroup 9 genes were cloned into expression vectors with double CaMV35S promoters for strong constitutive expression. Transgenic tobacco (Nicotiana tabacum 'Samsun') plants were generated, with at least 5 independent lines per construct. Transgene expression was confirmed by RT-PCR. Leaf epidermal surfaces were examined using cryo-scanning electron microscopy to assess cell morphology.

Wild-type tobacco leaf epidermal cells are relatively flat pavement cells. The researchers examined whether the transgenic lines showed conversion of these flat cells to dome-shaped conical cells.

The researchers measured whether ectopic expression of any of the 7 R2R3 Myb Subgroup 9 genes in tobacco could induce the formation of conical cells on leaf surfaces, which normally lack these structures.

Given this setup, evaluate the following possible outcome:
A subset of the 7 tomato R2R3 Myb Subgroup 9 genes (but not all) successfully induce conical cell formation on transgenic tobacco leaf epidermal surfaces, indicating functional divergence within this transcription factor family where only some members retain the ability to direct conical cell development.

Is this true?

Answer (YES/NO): YES